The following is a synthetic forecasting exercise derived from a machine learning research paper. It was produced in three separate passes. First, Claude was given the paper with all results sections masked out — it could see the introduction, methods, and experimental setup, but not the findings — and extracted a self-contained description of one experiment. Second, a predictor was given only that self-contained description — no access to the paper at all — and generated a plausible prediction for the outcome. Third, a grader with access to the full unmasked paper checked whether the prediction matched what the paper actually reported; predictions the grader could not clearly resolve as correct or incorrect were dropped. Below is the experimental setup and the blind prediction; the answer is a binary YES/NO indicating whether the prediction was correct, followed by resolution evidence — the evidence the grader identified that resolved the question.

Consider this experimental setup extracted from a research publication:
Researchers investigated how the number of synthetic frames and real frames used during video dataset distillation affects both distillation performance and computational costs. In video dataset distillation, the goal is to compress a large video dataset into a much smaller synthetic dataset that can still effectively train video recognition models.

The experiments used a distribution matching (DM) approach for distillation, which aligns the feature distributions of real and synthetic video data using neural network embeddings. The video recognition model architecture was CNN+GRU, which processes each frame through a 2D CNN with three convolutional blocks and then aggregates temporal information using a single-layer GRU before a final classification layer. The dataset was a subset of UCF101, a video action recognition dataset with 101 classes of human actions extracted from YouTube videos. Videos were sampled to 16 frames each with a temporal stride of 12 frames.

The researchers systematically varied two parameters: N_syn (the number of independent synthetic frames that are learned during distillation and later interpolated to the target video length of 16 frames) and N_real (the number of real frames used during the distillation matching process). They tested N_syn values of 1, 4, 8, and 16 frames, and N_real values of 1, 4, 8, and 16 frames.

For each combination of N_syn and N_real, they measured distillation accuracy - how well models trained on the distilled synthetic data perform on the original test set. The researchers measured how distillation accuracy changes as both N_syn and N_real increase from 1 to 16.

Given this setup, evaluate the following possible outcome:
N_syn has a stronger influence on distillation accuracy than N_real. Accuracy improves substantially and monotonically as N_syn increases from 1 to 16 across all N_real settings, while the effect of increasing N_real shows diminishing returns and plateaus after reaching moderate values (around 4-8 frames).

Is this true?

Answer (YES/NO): NO